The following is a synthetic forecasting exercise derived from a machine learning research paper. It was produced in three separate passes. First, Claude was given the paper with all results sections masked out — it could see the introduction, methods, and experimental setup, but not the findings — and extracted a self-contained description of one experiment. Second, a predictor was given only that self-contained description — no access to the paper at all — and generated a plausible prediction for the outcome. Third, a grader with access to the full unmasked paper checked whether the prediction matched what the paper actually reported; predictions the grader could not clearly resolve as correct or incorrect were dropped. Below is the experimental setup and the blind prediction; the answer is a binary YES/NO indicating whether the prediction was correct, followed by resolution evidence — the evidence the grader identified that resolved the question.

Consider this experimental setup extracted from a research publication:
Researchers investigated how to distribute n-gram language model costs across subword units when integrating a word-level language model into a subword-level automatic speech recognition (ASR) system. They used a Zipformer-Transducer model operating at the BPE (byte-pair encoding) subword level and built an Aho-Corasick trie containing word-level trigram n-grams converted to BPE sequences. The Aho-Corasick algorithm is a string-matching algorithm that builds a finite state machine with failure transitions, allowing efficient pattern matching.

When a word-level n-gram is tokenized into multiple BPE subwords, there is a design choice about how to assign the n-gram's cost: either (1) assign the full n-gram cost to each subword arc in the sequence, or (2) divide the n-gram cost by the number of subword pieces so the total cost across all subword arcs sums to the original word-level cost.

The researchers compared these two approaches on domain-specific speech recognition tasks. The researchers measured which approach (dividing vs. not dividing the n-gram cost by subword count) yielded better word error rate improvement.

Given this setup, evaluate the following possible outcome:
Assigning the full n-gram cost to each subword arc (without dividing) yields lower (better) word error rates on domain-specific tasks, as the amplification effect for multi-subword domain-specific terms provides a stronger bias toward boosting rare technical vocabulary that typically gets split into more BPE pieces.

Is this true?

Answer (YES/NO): YES